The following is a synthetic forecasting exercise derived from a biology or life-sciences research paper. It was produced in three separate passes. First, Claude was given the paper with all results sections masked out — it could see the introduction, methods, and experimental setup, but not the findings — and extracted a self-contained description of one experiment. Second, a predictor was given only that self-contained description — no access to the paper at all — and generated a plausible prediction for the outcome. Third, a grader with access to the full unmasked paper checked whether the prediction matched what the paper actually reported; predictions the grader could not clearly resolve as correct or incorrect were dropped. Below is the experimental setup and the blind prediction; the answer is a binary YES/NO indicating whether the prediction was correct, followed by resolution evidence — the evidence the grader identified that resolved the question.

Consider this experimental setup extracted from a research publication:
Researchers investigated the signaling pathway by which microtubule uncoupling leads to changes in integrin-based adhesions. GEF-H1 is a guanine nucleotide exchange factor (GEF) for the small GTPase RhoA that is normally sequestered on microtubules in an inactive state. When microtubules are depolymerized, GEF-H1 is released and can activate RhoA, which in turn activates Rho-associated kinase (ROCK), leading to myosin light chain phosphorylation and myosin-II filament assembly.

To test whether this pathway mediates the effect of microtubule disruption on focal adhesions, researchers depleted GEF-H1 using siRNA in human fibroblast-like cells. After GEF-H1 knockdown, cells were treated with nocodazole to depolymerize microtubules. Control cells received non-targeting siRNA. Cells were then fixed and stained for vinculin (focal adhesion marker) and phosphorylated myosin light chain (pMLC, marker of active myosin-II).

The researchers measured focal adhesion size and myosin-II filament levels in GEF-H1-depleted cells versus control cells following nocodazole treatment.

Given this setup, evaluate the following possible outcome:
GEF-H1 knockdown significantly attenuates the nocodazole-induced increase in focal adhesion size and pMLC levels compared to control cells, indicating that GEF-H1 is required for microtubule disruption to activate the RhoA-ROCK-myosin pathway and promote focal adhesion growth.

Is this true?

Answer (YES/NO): YES